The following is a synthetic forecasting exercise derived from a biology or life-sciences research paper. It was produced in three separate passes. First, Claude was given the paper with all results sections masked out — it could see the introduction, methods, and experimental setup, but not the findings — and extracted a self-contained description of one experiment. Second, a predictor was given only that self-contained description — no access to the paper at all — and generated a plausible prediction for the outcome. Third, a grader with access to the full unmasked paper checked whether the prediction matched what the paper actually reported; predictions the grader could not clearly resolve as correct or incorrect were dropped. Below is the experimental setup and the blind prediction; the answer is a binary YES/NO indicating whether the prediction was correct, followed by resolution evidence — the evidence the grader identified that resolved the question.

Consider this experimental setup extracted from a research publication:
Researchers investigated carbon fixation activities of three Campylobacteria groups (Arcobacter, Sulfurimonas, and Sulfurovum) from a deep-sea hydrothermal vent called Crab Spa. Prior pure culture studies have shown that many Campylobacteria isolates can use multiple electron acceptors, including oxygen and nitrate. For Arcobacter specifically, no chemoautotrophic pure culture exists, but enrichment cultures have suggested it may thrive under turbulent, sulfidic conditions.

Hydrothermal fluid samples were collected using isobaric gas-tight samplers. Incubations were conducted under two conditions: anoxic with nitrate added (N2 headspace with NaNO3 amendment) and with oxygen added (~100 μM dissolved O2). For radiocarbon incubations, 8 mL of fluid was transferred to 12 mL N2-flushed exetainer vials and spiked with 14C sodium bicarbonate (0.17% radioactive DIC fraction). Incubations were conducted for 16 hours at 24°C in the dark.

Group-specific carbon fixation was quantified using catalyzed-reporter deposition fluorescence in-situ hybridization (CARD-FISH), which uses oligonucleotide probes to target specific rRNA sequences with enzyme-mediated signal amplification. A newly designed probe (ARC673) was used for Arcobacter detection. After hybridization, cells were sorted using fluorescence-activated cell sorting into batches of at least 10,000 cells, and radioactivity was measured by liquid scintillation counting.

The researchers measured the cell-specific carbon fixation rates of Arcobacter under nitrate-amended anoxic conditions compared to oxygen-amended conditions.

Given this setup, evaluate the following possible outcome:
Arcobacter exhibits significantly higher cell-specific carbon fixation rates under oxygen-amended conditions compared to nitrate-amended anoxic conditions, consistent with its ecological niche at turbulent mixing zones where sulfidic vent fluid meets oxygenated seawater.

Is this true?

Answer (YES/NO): NO